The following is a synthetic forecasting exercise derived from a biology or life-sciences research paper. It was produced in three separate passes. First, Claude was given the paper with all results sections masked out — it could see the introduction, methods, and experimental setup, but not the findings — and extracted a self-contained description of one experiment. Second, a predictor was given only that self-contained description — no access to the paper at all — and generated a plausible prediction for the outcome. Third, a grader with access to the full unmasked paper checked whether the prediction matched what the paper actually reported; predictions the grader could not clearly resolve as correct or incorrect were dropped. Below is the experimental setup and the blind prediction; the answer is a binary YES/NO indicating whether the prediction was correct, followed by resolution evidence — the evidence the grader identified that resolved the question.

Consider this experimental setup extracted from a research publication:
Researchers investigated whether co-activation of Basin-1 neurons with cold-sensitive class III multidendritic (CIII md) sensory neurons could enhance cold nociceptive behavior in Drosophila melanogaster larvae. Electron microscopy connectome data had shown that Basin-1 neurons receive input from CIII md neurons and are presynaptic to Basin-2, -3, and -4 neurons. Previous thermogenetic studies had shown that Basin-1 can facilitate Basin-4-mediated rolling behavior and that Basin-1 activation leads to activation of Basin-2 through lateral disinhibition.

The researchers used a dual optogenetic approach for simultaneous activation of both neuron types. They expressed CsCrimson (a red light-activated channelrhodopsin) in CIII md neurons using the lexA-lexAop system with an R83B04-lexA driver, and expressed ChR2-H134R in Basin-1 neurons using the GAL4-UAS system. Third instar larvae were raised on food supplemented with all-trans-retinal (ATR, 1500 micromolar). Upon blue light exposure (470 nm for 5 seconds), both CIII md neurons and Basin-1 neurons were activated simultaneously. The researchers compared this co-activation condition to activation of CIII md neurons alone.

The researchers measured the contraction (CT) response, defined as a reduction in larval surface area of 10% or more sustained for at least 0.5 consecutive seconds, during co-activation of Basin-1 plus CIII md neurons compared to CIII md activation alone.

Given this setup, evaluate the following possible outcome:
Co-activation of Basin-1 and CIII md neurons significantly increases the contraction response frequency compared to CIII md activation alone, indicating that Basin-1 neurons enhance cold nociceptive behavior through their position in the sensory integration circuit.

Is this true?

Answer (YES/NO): YES